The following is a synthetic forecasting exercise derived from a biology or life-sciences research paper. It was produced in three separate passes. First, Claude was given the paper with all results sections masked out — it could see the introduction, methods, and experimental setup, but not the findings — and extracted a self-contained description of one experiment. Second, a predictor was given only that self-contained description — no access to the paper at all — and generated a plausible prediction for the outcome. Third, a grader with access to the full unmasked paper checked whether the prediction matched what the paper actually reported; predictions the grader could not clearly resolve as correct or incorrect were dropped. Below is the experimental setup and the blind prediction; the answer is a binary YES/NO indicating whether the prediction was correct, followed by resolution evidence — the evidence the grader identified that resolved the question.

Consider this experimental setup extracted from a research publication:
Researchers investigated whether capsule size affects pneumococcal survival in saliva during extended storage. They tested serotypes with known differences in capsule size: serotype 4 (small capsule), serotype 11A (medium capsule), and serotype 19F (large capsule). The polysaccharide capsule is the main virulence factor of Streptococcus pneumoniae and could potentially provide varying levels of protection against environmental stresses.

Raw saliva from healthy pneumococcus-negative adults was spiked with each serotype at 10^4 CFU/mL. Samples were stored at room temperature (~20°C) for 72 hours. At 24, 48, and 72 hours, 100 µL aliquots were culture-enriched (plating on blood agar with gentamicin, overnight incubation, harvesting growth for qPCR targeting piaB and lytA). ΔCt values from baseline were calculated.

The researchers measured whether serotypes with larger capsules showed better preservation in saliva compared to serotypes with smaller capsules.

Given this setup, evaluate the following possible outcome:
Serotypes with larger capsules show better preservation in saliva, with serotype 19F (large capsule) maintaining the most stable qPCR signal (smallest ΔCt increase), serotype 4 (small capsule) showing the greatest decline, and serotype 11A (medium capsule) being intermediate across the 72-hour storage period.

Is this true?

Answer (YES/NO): NO